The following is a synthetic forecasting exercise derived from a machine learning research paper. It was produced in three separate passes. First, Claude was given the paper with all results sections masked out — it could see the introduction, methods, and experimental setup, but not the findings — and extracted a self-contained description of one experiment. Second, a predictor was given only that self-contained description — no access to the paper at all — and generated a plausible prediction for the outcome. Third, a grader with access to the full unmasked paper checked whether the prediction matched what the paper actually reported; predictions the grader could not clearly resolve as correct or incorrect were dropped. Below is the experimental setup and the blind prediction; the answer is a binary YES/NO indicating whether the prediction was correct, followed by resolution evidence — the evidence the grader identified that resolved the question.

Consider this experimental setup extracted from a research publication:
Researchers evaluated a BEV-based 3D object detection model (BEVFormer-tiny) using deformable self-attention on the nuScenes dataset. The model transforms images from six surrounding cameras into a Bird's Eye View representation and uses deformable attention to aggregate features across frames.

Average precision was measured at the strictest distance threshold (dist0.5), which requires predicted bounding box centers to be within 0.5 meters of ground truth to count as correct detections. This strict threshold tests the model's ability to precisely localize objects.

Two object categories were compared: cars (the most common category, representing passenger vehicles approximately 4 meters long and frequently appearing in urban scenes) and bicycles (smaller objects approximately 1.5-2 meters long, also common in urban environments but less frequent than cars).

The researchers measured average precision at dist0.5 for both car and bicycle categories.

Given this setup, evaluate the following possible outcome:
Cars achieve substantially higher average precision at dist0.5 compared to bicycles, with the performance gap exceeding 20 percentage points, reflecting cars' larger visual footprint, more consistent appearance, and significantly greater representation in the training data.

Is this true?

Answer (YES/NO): NO